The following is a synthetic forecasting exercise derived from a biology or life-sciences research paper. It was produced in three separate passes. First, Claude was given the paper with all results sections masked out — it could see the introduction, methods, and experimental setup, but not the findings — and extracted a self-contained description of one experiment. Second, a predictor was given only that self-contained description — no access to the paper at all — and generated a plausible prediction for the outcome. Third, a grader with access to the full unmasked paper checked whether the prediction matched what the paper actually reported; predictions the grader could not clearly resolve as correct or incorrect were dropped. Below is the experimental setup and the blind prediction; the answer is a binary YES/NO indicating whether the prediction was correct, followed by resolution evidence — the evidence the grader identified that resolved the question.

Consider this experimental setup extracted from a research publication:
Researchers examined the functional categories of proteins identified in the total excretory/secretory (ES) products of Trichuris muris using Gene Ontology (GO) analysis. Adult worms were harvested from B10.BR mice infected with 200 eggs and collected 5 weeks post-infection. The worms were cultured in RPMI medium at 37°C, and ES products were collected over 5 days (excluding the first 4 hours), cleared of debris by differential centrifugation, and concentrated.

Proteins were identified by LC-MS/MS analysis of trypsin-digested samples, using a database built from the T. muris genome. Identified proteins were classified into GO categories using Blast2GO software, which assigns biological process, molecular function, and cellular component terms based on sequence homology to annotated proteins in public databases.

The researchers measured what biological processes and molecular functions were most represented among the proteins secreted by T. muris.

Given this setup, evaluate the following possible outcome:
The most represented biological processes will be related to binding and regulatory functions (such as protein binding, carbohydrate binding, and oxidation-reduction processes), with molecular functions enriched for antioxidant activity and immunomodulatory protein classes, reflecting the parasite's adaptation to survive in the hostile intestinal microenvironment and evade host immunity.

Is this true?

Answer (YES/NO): NO